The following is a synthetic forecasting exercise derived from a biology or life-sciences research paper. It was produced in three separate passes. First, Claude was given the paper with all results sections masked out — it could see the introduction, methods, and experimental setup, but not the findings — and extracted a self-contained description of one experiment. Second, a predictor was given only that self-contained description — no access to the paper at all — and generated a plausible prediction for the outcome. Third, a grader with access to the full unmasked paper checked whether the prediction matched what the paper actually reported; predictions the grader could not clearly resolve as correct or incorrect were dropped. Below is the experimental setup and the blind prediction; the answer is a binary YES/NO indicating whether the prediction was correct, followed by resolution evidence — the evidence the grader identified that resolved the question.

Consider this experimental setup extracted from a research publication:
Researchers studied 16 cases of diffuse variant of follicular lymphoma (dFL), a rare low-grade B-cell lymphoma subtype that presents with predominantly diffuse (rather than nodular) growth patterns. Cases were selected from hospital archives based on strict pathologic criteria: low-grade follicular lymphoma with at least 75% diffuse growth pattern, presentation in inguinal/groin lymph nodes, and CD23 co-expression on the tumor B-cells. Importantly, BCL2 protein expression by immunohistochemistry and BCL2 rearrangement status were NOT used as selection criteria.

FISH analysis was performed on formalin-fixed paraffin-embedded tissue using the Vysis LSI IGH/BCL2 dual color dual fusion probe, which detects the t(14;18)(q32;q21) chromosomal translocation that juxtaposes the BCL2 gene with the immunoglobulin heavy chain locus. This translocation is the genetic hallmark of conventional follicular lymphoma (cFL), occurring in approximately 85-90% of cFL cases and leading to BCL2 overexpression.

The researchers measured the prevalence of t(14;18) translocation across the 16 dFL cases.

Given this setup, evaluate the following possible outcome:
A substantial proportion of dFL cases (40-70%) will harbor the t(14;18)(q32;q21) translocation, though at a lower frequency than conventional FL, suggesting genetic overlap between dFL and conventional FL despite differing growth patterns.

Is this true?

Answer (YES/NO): NO